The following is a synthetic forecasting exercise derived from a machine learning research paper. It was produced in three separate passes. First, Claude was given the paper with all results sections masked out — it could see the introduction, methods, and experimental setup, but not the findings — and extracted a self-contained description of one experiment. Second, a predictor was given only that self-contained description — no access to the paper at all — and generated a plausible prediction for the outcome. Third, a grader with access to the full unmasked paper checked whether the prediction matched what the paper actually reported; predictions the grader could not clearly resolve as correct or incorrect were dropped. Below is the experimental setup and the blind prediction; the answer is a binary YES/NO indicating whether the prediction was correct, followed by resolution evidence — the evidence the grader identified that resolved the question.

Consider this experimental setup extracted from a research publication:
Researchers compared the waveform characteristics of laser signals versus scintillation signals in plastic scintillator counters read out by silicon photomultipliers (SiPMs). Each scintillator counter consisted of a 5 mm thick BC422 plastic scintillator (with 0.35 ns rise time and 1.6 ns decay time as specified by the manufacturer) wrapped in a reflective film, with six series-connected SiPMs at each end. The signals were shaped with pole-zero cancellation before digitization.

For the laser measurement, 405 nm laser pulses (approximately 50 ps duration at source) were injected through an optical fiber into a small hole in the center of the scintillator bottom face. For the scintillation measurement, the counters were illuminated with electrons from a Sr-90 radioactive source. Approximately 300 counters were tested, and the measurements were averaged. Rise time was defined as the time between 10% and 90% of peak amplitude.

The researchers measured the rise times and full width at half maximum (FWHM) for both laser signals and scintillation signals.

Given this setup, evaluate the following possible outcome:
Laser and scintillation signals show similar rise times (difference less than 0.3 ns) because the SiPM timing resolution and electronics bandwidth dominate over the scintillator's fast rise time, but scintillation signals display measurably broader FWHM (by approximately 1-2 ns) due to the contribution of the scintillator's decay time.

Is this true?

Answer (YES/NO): NO